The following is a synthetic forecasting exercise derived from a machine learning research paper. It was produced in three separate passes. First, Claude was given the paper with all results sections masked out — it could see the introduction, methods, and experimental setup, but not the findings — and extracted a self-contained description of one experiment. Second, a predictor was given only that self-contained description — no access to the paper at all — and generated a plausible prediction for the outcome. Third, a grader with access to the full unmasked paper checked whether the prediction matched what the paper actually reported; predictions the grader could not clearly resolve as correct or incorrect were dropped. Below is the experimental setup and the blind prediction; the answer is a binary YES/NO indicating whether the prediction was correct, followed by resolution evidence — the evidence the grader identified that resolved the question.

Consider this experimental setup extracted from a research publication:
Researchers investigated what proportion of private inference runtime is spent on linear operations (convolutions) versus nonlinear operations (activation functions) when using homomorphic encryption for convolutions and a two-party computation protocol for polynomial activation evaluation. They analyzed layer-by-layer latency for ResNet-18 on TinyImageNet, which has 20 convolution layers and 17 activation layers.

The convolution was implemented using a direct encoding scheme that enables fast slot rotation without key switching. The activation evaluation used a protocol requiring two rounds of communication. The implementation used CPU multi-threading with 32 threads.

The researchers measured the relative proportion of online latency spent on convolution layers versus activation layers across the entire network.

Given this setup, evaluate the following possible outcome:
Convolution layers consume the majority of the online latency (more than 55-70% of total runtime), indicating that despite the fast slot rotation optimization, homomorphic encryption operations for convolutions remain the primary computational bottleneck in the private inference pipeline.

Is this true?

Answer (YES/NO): YES